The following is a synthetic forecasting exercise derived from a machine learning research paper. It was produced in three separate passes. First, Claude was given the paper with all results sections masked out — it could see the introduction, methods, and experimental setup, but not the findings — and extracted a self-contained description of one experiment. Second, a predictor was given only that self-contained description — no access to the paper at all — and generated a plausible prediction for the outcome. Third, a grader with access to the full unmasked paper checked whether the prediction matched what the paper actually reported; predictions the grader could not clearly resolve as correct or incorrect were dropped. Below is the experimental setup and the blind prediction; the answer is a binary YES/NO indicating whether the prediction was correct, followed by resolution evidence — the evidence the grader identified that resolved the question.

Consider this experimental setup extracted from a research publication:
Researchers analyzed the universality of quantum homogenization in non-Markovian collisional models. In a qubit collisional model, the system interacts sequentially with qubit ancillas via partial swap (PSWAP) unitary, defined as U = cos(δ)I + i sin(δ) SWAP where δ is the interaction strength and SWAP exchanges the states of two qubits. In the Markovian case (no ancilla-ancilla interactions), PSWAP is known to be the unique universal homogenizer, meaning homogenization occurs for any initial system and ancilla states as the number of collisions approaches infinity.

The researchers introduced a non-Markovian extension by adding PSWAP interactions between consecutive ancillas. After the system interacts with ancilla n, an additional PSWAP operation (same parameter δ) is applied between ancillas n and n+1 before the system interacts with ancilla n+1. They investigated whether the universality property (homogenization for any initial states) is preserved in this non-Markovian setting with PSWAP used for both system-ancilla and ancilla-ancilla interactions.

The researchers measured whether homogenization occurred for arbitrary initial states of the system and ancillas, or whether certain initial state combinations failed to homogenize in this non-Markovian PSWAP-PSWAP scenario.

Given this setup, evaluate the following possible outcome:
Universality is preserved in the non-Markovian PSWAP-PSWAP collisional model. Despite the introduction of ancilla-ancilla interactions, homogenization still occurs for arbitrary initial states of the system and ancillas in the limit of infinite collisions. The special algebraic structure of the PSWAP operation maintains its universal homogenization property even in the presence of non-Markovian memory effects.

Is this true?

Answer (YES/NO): YES